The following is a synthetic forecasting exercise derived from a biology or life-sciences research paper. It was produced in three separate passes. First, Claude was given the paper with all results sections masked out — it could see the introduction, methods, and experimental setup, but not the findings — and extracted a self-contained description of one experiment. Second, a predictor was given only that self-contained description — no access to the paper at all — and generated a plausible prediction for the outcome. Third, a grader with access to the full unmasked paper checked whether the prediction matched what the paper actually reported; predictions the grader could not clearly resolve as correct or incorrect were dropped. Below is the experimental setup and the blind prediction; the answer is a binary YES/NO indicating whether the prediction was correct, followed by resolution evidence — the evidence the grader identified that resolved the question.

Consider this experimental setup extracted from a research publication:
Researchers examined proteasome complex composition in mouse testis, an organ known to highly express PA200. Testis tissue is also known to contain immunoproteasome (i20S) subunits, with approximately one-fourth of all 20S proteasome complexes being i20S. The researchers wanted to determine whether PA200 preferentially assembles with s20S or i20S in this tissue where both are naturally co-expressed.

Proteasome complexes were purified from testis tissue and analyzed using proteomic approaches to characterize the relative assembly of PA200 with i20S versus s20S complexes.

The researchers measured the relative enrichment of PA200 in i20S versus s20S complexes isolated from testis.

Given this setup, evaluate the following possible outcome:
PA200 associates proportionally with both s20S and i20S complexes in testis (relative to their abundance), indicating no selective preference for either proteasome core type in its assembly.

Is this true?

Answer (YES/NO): NO